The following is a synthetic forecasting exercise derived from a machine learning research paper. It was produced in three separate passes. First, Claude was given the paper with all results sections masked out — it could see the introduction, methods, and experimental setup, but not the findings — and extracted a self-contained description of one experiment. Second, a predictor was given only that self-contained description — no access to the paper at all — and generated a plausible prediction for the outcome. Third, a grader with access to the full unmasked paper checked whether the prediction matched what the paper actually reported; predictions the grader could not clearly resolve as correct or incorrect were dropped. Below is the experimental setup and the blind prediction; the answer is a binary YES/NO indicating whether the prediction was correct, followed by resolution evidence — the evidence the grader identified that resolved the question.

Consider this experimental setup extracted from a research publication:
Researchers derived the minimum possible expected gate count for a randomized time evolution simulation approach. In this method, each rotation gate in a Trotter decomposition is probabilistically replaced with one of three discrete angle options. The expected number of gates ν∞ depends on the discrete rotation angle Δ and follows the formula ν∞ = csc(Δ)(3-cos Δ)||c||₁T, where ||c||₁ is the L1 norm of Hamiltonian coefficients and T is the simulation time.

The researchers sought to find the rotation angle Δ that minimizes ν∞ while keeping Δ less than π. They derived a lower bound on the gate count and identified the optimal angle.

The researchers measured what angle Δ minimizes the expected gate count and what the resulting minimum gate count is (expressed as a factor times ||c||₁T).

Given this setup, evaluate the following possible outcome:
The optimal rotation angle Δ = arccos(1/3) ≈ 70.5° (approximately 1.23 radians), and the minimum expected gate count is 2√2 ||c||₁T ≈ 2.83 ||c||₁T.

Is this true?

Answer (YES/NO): YES